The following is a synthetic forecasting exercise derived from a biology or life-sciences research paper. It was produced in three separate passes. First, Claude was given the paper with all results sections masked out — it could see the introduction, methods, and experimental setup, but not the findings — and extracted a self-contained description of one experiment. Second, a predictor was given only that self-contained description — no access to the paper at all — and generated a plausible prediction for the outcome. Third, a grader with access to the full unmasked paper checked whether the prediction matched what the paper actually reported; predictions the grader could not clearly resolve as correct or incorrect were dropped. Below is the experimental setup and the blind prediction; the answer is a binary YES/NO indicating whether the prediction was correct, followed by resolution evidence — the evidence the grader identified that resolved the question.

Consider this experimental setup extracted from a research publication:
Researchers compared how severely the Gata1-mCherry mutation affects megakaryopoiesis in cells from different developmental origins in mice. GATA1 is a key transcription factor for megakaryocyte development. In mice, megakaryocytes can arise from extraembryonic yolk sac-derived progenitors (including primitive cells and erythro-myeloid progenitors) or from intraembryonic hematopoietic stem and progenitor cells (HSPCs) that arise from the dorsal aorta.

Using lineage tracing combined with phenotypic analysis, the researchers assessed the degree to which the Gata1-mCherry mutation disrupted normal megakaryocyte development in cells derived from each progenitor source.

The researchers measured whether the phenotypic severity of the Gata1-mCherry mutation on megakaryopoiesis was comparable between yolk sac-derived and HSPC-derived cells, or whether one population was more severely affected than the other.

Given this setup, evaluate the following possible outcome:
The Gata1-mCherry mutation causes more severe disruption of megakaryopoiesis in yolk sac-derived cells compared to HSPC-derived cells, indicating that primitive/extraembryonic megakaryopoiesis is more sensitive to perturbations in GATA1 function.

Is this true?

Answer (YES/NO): YES